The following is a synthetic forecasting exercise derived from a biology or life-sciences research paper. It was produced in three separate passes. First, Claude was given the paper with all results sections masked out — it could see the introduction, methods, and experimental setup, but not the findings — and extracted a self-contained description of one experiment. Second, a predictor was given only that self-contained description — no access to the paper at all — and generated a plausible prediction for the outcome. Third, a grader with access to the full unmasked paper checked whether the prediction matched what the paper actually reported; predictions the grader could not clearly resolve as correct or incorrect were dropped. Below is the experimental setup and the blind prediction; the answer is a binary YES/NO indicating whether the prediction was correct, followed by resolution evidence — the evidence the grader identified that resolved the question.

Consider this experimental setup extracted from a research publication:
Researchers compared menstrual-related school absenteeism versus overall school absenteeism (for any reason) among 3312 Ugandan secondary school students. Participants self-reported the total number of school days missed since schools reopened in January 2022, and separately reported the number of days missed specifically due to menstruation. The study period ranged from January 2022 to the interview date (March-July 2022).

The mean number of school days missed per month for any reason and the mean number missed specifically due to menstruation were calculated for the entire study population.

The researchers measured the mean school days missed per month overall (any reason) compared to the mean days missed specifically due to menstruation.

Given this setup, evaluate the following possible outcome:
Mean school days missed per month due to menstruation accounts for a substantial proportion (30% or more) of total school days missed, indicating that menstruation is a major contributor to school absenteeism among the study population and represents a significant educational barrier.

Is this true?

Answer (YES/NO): NO